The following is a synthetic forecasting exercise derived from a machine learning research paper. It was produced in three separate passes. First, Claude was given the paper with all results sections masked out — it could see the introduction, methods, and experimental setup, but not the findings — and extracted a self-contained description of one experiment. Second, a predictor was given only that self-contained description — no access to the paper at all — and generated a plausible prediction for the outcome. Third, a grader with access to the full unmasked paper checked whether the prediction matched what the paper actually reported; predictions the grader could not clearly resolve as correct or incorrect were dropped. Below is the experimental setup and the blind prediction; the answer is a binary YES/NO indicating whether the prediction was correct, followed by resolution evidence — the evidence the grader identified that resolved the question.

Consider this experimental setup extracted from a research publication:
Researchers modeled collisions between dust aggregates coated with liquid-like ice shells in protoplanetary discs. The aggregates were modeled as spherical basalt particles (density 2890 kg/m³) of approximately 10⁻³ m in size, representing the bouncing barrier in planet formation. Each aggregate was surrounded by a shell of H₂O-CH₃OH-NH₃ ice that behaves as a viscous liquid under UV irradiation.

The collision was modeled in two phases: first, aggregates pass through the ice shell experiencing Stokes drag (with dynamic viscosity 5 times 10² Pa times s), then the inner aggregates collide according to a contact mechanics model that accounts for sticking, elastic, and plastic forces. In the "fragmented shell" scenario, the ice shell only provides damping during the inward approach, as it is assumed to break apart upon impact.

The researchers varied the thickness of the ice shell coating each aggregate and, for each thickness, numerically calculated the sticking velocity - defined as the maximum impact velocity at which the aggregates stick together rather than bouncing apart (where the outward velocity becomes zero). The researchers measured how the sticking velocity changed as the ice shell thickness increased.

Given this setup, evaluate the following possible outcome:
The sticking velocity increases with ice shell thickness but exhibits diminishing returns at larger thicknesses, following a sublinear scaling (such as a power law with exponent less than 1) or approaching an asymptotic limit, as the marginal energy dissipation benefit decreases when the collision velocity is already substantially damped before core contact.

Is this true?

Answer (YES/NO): NO